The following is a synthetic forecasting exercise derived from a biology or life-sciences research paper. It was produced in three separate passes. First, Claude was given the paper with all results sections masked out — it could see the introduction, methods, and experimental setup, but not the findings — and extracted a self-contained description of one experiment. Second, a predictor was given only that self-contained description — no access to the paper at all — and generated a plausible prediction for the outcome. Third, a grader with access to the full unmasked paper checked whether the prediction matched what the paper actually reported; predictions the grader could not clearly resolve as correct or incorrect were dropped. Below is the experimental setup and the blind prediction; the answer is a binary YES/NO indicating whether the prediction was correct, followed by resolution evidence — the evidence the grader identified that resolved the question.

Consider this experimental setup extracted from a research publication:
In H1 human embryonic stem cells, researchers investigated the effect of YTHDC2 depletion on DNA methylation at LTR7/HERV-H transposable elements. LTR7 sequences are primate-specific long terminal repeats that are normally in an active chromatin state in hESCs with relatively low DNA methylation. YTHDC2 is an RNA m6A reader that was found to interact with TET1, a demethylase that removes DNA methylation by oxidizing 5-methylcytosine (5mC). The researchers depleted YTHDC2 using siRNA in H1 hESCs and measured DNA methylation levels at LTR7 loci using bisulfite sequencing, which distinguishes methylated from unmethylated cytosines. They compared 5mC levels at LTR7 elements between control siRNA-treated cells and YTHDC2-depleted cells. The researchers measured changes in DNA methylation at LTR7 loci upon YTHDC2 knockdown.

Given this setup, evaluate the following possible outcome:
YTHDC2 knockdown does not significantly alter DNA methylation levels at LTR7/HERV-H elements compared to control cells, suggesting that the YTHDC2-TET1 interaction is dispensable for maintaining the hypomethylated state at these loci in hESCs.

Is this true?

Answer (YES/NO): NO